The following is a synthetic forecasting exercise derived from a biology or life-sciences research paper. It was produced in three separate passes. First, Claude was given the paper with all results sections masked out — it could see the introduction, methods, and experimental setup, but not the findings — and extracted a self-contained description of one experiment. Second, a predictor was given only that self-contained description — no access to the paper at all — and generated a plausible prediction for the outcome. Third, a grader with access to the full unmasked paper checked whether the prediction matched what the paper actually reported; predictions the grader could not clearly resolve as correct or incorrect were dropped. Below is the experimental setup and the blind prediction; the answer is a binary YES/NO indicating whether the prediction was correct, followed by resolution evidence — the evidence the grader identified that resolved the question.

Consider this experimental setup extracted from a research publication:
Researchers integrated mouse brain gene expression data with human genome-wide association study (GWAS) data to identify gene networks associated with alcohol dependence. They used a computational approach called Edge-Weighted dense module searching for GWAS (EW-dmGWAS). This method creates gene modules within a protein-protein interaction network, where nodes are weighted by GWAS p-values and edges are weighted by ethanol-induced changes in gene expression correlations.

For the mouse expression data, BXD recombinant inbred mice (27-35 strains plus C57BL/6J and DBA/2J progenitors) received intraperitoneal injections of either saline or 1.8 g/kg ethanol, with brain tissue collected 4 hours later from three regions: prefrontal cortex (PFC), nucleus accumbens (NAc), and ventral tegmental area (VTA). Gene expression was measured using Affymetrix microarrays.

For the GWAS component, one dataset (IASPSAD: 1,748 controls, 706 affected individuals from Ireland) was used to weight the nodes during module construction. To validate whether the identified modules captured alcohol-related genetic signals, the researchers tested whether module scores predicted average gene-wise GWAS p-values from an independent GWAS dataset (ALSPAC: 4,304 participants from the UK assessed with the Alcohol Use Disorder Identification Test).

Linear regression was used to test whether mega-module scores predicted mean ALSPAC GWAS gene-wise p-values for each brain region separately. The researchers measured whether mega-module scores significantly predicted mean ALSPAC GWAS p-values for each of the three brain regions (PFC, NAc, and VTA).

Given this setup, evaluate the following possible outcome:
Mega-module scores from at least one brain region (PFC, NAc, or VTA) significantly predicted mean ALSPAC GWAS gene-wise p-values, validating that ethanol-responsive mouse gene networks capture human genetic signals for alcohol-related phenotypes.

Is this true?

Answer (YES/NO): YES